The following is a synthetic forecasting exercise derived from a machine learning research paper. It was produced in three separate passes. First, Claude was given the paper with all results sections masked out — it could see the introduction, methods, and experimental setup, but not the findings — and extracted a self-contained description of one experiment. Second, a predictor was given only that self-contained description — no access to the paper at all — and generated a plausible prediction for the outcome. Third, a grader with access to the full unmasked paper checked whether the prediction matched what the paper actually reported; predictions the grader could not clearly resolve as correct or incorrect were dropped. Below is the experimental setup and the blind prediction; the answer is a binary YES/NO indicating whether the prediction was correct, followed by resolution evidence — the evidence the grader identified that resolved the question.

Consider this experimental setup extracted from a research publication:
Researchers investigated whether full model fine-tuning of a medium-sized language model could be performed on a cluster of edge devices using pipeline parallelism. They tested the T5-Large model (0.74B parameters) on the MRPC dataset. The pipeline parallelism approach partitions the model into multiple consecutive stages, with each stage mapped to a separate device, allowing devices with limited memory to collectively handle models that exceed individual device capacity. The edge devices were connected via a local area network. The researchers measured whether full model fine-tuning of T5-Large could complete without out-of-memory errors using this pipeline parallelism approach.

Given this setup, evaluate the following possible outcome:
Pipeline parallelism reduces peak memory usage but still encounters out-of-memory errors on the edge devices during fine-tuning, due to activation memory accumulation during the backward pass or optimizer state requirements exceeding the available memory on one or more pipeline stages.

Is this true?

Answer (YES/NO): YES